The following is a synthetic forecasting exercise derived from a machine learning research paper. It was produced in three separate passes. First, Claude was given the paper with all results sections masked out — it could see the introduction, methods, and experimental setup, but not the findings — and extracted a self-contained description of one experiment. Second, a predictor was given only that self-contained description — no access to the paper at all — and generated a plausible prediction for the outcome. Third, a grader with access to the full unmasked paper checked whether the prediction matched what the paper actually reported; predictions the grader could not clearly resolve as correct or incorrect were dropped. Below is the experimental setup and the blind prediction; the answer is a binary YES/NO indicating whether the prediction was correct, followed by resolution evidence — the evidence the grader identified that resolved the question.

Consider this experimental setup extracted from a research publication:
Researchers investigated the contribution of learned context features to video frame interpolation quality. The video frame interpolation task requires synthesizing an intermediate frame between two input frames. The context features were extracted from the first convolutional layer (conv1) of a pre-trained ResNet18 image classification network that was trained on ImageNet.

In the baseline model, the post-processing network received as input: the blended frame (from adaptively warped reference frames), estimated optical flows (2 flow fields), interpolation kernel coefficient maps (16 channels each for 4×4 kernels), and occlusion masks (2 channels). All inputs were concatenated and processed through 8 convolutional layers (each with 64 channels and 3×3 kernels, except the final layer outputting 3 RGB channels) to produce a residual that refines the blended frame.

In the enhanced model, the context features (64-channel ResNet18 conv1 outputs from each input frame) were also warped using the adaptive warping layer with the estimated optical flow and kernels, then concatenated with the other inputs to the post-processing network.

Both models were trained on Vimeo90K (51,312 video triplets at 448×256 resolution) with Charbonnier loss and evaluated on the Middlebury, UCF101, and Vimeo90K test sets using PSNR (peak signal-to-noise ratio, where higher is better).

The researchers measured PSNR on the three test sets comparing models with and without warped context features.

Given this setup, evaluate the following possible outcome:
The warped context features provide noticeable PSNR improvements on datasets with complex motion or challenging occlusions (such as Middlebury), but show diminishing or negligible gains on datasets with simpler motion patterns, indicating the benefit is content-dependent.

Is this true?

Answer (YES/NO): NO